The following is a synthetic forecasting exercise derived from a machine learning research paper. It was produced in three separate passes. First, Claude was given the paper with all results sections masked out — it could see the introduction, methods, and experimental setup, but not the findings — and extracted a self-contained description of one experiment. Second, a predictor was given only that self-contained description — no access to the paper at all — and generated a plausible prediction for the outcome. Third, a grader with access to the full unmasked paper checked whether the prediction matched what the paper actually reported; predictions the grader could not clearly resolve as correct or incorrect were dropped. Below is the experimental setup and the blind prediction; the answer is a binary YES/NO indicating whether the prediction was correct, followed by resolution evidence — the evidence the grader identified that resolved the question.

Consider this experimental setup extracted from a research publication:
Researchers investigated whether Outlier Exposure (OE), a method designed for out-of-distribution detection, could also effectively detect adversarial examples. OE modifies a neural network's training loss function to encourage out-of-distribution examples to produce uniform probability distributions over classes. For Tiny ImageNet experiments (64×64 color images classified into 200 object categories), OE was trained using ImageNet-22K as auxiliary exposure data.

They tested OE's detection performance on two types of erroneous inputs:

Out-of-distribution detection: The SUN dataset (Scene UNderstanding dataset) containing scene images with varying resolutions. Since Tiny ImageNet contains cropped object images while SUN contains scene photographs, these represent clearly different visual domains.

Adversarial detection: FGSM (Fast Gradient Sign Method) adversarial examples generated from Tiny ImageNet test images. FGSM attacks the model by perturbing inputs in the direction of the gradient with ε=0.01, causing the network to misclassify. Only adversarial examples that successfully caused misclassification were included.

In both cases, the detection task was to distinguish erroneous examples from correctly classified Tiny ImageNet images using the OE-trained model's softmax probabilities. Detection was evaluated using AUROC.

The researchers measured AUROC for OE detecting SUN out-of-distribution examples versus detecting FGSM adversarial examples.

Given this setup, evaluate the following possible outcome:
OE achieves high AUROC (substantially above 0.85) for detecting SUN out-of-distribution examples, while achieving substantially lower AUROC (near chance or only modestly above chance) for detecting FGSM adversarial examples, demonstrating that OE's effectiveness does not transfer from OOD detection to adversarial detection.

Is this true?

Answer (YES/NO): YES